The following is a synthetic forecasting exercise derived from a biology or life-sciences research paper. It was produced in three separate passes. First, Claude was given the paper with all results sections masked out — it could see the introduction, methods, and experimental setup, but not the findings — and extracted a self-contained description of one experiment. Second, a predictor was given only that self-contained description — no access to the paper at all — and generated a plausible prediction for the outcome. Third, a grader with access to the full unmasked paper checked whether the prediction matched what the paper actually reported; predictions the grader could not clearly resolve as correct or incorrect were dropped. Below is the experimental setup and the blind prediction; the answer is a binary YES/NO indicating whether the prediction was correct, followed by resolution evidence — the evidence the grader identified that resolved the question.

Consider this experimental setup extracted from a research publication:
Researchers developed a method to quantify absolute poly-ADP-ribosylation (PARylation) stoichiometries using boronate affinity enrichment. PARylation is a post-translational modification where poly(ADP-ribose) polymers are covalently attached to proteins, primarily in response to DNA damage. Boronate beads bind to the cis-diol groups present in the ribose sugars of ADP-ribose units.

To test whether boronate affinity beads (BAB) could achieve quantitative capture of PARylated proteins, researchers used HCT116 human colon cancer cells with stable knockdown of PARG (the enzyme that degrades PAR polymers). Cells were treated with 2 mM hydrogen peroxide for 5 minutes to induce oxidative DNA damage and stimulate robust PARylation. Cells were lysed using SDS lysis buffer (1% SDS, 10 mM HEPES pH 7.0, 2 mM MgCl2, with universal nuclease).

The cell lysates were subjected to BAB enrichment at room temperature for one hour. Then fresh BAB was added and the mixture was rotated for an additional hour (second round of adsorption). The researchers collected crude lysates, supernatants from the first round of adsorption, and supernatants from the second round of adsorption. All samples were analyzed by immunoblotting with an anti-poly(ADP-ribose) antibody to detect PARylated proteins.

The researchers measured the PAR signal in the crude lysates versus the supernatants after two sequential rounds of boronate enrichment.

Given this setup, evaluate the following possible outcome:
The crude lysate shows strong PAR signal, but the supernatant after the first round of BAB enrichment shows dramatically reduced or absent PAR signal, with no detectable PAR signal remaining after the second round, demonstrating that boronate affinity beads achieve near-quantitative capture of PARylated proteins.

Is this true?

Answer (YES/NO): YES